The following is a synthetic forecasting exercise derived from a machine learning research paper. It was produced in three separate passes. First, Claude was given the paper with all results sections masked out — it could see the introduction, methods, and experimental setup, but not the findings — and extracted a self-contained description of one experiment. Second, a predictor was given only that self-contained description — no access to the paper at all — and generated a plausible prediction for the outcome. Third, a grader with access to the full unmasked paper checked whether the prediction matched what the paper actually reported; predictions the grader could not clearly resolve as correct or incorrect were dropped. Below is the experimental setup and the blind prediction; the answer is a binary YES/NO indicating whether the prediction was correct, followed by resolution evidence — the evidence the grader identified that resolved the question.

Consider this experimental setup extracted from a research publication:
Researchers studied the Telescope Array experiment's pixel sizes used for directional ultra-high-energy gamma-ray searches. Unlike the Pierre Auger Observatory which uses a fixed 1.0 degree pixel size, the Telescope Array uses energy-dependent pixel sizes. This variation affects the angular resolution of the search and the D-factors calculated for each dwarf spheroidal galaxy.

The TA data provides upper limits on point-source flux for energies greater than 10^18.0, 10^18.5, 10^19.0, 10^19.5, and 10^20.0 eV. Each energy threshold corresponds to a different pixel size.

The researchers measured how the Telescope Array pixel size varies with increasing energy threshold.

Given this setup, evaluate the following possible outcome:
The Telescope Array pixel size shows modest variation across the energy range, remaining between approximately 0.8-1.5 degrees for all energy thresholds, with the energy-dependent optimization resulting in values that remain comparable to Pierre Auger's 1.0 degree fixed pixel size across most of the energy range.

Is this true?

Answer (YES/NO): NO